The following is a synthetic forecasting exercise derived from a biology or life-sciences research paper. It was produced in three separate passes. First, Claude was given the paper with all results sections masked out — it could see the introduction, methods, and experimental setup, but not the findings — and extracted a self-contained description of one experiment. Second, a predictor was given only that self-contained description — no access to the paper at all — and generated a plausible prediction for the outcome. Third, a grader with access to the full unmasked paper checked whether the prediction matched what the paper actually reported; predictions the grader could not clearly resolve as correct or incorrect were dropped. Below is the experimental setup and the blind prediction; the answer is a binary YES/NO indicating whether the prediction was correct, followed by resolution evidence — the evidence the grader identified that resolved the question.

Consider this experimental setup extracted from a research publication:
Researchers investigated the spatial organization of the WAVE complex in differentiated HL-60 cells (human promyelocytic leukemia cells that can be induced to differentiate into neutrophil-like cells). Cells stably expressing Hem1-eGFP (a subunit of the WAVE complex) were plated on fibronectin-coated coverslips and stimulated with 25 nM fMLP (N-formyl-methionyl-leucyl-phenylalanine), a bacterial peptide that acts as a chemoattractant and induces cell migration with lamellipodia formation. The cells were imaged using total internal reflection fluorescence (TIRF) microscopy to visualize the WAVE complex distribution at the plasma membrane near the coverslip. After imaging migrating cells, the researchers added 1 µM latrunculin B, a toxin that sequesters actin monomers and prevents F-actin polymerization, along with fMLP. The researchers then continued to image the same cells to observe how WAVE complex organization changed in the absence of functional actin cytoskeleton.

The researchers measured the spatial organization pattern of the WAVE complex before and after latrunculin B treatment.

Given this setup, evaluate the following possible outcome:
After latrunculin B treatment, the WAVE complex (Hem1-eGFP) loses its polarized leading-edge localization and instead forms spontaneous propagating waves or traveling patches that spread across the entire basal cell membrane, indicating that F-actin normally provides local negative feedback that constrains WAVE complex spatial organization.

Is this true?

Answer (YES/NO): NO